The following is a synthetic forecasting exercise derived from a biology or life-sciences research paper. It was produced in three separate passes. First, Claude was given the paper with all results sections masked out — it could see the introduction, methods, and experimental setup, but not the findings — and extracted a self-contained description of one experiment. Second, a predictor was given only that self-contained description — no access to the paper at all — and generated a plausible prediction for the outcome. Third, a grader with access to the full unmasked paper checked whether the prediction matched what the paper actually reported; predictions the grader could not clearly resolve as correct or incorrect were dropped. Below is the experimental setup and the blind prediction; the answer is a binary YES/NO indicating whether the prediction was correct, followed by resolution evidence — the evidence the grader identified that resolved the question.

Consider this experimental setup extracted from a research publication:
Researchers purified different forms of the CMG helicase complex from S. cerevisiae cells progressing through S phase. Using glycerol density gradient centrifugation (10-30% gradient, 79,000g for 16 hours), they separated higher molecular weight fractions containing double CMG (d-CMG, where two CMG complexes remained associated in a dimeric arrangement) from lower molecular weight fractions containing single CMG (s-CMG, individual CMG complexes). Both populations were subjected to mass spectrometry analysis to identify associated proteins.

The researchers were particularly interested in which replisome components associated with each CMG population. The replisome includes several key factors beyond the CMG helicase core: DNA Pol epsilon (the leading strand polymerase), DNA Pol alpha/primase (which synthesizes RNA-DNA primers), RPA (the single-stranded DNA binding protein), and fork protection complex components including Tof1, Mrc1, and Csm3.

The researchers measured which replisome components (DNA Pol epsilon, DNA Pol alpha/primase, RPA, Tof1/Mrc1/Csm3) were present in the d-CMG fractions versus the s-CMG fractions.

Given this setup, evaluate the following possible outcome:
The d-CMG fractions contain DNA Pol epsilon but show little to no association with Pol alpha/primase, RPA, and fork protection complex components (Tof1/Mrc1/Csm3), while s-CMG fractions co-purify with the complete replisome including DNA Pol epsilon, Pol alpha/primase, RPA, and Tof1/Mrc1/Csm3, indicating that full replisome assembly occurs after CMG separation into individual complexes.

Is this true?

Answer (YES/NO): NO